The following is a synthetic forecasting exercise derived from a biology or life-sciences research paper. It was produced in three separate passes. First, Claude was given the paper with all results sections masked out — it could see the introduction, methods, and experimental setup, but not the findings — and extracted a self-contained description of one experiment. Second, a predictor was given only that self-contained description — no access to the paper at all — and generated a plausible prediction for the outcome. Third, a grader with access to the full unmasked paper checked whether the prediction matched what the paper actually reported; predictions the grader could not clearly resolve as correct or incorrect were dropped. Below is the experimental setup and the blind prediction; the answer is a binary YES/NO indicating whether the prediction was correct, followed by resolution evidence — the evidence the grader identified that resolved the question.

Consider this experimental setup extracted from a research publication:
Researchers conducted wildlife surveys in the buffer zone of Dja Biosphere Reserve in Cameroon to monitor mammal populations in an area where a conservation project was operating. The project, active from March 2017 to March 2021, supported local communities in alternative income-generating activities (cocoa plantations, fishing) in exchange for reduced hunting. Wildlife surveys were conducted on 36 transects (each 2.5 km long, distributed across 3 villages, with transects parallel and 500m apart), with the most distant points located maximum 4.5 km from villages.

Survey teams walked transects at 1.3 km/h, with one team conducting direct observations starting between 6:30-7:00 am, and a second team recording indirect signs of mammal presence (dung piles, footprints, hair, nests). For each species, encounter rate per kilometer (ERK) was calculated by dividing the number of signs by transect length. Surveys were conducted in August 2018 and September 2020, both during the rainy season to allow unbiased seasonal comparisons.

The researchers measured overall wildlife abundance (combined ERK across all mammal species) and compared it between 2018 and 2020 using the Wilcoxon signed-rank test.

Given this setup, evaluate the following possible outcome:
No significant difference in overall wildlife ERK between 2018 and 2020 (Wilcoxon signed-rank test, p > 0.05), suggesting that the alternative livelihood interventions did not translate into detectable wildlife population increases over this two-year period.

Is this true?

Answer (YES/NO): NO